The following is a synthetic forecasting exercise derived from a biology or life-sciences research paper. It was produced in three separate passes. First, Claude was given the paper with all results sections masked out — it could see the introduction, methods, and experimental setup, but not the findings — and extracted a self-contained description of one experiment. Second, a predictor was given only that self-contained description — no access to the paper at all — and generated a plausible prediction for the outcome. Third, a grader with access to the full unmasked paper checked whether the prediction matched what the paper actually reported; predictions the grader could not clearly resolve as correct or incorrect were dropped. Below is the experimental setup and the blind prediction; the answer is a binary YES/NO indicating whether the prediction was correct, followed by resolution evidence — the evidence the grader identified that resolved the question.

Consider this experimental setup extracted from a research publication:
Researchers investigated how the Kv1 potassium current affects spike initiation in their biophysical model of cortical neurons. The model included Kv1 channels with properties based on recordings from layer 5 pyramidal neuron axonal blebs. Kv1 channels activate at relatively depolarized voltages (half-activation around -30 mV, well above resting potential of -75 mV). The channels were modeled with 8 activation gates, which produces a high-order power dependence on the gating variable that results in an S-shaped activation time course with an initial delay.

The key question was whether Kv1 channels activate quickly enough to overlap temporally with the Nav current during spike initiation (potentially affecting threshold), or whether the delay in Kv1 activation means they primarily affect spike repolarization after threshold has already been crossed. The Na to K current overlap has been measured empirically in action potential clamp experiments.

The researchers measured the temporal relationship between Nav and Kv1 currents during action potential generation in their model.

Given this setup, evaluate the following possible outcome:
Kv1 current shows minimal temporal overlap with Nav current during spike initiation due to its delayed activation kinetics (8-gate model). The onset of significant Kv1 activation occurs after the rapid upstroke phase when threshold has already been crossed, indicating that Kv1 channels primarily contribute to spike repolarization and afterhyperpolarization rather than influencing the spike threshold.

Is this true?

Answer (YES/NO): YES